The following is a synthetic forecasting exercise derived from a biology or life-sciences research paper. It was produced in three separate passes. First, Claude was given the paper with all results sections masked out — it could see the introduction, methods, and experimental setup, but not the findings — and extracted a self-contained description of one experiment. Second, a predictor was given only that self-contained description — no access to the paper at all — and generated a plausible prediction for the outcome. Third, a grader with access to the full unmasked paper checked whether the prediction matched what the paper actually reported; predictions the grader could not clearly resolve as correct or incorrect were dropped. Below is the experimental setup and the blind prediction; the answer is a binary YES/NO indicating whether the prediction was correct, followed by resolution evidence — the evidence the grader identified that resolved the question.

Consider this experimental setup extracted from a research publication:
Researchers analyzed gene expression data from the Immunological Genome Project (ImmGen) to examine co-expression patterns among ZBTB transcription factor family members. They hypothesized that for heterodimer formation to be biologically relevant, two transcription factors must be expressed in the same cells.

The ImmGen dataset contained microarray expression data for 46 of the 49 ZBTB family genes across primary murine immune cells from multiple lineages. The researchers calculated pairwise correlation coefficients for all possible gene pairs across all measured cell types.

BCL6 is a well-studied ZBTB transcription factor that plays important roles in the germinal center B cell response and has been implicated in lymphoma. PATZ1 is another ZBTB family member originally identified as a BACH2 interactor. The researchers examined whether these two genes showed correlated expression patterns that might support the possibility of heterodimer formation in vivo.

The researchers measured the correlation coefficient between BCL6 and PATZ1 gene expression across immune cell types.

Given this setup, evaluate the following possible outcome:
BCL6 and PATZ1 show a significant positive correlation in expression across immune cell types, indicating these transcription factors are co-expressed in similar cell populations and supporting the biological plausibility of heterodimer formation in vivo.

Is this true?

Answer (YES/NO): NO